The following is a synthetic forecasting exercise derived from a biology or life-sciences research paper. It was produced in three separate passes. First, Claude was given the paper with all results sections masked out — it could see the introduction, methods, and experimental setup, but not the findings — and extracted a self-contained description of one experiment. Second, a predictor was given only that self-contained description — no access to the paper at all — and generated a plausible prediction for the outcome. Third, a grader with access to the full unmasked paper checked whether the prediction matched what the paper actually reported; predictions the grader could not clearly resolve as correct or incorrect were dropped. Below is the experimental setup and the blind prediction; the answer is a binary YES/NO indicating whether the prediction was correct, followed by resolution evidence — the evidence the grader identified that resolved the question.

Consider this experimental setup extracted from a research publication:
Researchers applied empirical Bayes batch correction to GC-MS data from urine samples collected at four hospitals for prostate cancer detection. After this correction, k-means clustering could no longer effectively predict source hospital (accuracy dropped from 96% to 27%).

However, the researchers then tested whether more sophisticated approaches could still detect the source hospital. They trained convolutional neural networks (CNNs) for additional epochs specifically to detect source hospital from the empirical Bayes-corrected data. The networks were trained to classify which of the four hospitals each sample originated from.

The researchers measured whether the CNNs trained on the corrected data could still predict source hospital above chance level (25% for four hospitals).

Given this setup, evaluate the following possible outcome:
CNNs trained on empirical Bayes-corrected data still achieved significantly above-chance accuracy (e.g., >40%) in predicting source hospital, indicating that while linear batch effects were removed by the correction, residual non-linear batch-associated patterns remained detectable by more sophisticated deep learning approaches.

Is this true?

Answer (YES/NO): YES